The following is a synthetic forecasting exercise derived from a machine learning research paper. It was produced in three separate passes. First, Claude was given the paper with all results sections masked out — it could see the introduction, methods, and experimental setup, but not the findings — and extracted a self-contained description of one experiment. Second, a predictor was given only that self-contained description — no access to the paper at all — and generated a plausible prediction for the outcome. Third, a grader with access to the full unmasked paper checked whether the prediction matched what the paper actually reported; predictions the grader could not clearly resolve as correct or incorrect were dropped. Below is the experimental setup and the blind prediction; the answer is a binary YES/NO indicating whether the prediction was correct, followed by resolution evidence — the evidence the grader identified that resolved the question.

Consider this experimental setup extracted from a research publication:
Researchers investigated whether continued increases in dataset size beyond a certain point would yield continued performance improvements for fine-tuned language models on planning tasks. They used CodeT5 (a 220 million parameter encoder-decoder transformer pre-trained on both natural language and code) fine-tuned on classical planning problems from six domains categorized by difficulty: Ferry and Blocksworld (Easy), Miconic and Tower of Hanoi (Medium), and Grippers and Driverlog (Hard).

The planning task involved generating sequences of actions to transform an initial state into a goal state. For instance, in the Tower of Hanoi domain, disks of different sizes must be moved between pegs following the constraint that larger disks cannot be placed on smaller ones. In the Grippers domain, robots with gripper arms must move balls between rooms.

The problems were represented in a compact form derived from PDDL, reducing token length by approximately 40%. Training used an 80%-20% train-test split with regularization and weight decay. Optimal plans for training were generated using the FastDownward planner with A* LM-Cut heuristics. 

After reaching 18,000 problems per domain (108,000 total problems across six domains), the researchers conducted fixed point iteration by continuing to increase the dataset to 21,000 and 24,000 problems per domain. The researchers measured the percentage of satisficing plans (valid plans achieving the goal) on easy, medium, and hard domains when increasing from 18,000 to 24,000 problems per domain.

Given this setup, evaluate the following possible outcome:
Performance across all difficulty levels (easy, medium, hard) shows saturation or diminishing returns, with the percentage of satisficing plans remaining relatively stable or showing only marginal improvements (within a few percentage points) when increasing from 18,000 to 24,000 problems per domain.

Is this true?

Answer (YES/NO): YES